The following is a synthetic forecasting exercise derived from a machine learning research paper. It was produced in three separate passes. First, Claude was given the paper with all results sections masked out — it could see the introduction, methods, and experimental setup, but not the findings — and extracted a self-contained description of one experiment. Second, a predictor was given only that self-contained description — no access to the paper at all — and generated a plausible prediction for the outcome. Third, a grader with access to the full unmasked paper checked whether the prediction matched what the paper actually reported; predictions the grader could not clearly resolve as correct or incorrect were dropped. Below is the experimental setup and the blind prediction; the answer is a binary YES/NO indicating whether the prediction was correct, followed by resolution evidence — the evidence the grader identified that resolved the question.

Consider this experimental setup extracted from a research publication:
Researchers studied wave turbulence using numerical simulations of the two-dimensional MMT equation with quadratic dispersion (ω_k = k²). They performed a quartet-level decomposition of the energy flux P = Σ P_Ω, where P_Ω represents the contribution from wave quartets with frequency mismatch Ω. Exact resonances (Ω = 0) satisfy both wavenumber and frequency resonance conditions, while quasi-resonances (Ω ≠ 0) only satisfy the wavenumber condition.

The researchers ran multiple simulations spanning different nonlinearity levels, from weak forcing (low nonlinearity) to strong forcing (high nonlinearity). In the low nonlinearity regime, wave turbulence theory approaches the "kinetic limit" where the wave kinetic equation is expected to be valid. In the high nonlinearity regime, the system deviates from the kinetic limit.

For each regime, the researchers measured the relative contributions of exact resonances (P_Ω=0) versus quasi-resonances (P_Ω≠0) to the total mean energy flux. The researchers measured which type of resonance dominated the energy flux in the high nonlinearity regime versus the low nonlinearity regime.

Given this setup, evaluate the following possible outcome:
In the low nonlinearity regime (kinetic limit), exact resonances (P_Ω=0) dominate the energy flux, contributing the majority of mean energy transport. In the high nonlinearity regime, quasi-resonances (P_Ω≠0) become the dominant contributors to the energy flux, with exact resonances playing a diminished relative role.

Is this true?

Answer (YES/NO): YES